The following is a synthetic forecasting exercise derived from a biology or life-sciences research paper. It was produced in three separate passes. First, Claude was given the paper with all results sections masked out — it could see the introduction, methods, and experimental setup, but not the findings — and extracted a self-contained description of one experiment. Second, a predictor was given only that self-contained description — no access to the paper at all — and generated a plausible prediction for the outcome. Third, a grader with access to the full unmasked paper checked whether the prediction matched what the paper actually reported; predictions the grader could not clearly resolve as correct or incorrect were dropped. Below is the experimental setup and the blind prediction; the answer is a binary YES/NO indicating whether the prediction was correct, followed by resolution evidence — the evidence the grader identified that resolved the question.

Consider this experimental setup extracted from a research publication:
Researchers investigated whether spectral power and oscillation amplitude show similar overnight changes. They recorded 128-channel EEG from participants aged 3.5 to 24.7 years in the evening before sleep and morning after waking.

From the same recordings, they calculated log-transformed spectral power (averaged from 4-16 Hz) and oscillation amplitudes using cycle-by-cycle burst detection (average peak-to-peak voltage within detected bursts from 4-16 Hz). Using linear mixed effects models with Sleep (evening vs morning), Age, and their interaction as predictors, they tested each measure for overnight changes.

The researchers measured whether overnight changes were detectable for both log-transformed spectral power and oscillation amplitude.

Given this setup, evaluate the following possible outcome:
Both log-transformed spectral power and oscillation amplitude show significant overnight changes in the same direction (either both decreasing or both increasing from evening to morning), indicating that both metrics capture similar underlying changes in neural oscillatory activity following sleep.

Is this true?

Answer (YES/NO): YES